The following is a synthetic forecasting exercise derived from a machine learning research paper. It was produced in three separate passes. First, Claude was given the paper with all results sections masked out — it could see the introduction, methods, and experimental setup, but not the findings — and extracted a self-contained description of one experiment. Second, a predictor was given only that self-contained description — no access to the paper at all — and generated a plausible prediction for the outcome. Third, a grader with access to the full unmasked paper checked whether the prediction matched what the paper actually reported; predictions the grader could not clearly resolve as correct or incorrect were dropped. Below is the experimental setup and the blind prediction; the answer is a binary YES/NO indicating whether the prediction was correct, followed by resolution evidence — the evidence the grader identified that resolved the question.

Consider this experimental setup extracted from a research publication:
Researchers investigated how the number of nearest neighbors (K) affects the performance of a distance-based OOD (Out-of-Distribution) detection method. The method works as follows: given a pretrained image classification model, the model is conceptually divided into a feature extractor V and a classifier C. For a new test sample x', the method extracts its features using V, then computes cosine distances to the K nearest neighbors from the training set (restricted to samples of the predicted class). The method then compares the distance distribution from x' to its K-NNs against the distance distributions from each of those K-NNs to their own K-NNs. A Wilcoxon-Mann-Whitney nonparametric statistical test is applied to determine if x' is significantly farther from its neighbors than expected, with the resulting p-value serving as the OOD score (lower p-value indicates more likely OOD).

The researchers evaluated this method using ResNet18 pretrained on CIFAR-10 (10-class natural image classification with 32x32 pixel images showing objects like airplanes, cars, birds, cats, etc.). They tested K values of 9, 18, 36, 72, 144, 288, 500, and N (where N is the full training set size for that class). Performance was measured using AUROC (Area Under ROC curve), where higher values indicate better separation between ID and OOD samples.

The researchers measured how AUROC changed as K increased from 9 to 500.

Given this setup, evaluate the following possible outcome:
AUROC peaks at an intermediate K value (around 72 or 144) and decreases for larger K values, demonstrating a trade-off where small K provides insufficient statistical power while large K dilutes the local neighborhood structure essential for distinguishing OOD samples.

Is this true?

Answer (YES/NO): NO